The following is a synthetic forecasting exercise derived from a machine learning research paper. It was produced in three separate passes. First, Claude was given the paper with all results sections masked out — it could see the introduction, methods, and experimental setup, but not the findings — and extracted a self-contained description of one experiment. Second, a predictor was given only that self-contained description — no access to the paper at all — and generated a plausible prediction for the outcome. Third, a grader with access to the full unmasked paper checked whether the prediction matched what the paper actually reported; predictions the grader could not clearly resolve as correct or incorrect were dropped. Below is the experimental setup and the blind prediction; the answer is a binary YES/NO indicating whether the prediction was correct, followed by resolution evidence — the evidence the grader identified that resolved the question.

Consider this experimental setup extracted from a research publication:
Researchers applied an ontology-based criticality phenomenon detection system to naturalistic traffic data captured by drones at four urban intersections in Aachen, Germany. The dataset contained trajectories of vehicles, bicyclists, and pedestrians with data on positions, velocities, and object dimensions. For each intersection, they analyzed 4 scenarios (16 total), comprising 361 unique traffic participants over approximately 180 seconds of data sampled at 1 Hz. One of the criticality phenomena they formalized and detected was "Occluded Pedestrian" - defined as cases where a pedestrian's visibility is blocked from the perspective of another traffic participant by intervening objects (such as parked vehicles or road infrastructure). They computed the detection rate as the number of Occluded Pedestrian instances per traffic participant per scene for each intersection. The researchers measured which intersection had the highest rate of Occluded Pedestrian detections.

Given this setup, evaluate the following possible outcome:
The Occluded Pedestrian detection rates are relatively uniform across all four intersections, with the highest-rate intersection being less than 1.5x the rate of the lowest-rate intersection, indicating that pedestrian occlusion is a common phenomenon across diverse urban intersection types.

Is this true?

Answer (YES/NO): NO